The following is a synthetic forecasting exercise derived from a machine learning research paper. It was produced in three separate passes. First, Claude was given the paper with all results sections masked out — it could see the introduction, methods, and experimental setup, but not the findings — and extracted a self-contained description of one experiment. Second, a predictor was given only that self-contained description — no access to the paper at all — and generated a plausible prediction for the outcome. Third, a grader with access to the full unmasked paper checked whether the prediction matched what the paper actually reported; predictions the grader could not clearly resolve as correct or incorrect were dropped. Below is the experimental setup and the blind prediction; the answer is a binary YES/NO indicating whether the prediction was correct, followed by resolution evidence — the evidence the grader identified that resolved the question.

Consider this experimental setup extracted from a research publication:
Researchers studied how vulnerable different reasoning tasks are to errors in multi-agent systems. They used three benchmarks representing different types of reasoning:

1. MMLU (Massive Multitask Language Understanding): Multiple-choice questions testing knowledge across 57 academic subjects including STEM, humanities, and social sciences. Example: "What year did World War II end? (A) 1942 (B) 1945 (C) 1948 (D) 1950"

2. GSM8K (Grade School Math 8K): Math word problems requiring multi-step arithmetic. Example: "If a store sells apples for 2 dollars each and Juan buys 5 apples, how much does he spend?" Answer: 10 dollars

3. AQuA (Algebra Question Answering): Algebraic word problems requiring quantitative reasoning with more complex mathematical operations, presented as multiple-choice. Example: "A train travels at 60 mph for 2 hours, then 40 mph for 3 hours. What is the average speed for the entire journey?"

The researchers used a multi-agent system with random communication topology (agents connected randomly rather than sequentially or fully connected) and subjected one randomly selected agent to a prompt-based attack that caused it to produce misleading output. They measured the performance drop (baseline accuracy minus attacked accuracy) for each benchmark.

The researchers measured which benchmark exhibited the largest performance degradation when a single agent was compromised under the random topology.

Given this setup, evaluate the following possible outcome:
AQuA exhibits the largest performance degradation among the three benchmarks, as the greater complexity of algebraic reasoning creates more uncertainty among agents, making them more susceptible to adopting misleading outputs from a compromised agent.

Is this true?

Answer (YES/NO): YES